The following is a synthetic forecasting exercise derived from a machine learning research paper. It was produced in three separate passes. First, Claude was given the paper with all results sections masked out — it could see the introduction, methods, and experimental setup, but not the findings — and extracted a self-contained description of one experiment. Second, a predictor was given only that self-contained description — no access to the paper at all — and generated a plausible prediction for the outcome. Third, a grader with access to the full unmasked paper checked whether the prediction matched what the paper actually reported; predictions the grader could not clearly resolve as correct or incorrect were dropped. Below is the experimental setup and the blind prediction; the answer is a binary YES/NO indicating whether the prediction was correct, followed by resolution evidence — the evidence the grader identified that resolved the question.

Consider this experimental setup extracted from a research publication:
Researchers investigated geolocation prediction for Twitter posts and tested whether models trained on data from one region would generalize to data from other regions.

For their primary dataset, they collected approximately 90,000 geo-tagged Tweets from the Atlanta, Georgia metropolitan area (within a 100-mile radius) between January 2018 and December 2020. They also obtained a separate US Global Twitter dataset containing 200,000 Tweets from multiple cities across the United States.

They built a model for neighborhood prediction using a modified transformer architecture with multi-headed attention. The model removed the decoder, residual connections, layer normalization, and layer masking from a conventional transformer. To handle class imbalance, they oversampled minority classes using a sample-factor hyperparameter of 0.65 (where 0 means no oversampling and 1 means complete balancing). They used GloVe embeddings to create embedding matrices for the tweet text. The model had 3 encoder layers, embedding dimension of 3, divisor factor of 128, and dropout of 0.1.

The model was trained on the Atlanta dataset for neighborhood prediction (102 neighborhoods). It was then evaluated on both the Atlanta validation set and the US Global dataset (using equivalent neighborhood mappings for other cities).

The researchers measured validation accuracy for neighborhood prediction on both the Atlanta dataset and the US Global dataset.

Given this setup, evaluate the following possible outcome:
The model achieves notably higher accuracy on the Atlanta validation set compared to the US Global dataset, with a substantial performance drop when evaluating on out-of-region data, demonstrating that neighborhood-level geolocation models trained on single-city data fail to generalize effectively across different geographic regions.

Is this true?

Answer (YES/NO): NO